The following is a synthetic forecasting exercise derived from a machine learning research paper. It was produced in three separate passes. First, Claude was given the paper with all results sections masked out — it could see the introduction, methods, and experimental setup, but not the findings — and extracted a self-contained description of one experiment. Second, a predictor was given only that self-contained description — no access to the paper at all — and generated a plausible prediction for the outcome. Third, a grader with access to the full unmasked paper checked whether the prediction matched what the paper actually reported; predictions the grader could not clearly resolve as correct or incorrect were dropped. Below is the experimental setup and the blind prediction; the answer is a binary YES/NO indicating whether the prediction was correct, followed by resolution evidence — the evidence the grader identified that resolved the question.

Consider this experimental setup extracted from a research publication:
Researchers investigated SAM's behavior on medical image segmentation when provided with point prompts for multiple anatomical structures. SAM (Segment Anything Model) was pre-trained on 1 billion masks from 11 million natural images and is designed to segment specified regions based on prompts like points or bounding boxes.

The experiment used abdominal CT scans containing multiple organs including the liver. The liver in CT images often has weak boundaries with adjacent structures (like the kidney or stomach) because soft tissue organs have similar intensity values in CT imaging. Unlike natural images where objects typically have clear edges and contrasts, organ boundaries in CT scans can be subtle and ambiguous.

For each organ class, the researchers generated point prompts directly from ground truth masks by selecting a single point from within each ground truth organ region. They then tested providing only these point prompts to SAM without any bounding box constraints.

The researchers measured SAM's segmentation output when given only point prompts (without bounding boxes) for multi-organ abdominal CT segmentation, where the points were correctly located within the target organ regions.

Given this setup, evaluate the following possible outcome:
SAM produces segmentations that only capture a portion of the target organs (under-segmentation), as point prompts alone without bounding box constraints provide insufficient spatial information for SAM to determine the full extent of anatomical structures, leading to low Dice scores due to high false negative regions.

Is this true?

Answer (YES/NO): NO